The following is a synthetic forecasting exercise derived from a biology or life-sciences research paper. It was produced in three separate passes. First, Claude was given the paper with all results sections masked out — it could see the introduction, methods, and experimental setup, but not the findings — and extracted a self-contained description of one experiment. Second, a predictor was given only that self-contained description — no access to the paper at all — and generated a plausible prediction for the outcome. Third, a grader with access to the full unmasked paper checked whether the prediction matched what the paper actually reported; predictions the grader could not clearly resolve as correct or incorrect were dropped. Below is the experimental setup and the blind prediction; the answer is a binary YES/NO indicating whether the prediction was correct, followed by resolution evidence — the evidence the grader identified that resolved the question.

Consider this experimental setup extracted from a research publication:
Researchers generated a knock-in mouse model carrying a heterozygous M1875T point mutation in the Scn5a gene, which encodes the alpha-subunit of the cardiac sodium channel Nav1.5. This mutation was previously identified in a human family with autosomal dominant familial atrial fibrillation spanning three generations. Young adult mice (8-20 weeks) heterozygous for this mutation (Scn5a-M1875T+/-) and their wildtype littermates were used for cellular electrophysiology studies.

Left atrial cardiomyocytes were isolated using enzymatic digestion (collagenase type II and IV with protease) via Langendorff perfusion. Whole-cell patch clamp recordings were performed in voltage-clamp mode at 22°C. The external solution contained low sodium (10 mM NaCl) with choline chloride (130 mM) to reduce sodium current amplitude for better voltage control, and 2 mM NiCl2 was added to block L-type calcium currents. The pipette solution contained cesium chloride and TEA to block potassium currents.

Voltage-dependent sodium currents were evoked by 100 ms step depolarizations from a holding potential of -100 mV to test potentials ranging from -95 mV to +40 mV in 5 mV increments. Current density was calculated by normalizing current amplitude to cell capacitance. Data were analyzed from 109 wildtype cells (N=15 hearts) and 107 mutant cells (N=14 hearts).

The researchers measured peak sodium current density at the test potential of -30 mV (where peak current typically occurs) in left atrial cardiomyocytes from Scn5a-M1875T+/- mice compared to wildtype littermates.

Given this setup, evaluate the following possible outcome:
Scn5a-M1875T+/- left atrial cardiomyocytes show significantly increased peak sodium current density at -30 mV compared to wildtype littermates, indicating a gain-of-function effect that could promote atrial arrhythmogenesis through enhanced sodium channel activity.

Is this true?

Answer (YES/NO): YES